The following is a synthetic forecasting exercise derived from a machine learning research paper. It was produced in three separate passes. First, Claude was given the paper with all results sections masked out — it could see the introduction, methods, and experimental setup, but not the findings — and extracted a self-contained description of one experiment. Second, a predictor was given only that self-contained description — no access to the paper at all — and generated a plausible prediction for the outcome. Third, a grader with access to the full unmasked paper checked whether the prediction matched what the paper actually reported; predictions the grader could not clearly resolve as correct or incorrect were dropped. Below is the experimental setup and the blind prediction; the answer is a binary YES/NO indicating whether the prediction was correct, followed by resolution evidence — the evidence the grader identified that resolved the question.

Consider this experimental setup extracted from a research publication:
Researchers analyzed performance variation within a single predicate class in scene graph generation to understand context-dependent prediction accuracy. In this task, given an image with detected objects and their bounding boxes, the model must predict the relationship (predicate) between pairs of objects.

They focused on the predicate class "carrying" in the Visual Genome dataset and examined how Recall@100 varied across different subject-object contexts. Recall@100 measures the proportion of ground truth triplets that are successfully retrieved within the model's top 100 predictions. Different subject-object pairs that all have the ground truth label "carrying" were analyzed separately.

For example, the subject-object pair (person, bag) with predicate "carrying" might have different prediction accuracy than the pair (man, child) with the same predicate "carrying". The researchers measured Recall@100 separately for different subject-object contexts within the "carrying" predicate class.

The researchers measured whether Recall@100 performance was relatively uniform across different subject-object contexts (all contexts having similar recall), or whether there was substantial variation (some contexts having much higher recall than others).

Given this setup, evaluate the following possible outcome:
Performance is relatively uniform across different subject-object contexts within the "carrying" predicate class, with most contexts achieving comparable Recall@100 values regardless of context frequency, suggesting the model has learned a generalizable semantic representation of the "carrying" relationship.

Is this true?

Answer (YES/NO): NO